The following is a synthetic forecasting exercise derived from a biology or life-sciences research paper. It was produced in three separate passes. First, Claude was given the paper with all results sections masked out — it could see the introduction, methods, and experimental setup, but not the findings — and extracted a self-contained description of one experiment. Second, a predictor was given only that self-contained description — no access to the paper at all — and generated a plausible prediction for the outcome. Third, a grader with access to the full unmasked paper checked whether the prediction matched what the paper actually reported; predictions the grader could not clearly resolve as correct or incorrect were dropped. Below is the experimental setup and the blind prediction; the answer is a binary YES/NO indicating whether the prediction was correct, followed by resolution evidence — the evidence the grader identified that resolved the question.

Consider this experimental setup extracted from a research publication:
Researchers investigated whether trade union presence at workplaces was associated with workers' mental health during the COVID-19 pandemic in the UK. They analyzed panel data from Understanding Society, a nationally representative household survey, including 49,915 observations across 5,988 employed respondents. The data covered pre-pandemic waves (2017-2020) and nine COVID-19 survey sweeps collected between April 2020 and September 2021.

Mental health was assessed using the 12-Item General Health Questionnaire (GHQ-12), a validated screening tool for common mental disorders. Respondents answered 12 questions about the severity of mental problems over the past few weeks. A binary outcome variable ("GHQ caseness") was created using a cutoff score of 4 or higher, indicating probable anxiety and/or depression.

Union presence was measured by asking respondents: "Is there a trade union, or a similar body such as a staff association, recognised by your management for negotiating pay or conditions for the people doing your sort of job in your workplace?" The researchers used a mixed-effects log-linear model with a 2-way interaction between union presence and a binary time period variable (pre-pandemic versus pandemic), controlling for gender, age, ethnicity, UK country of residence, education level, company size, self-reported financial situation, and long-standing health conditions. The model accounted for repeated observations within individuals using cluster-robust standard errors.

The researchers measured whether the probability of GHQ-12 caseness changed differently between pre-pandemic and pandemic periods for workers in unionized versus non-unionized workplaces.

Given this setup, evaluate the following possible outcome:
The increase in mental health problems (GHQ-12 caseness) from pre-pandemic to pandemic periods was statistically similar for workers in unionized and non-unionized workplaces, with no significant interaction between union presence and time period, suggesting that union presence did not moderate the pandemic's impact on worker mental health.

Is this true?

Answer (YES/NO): NO